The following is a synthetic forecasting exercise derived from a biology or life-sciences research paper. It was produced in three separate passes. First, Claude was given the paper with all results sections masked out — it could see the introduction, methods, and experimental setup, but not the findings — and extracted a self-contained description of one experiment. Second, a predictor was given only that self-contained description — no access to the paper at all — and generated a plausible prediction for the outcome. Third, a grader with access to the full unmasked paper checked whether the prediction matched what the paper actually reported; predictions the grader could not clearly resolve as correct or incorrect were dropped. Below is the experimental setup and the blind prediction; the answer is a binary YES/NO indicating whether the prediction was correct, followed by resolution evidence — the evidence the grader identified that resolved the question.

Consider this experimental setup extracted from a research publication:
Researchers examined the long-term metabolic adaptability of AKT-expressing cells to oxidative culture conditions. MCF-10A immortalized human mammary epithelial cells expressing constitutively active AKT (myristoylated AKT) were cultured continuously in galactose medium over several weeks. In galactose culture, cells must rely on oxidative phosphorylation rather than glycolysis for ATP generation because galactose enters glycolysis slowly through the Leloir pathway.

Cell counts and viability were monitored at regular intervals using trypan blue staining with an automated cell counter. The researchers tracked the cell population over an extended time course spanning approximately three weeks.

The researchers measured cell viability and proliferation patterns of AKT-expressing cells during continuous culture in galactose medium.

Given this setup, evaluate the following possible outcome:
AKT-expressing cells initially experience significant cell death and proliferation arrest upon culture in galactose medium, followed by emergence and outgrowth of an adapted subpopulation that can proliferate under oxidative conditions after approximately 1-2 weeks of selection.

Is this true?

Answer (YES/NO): YES